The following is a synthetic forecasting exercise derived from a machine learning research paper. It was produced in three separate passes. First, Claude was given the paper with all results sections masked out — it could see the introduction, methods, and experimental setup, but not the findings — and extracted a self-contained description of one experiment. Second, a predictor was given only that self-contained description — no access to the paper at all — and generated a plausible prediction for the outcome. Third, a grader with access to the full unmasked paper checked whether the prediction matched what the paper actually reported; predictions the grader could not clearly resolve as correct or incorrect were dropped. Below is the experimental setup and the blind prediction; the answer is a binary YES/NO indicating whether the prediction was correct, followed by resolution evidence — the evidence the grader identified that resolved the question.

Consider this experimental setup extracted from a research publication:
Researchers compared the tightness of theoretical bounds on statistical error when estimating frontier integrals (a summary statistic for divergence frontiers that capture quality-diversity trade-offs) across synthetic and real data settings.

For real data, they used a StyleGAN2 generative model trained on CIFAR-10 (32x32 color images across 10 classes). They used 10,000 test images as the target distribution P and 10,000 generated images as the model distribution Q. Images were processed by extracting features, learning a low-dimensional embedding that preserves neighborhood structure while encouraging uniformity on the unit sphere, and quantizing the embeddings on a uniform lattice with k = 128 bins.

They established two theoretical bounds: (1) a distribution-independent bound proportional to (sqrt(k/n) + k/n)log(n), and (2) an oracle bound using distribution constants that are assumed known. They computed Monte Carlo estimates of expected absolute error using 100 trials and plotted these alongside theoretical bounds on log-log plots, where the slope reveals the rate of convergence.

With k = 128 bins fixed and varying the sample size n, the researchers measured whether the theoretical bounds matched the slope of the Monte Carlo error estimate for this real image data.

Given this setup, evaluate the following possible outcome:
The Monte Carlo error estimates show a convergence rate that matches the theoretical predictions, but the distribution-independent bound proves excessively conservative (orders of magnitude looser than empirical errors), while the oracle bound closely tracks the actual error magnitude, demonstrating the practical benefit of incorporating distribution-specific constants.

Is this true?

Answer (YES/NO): NO